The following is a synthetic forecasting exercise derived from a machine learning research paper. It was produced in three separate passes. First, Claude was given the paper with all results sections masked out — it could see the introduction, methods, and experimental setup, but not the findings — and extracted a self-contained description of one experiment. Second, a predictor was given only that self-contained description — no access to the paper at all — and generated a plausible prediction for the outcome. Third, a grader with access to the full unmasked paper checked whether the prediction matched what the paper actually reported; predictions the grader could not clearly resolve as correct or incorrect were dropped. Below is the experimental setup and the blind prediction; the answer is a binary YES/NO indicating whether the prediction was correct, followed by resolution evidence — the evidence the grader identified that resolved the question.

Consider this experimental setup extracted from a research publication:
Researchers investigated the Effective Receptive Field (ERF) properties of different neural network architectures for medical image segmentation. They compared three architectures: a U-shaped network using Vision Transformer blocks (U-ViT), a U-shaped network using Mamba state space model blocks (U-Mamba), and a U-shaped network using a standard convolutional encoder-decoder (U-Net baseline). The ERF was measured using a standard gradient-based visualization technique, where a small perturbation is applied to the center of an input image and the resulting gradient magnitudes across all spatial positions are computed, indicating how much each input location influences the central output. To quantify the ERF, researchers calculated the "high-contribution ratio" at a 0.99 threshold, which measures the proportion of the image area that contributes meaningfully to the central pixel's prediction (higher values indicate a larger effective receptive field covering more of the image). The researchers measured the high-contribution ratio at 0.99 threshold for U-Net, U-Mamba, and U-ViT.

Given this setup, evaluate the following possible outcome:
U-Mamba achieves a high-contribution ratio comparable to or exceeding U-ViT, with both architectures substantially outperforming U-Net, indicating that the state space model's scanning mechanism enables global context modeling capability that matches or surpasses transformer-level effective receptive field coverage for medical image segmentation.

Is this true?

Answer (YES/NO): YES